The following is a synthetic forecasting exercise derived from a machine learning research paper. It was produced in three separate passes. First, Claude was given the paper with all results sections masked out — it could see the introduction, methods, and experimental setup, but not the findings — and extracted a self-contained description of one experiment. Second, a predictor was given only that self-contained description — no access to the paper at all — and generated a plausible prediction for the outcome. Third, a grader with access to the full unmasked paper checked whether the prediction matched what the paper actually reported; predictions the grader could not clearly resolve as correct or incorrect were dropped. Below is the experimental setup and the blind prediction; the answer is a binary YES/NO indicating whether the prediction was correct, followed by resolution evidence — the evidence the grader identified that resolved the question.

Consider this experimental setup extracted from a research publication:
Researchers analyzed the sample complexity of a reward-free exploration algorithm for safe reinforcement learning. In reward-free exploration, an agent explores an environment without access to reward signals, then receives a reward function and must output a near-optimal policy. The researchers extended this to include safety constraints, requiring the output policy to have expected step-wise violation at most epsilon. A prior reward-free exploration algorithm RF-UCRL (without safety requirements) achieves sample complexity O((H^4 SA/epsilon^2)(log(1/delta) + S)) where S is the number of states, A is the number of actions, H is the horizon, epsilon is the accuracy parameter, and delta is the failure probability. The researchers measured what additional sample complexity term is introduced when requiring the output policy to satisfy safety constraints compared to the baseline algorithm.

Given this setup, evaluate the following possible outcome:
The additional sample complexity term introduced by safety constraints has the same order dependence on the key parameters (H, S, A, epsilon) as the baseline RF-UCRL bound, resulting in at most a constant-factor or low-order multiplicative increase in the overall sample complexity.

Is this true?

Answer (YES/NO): NO